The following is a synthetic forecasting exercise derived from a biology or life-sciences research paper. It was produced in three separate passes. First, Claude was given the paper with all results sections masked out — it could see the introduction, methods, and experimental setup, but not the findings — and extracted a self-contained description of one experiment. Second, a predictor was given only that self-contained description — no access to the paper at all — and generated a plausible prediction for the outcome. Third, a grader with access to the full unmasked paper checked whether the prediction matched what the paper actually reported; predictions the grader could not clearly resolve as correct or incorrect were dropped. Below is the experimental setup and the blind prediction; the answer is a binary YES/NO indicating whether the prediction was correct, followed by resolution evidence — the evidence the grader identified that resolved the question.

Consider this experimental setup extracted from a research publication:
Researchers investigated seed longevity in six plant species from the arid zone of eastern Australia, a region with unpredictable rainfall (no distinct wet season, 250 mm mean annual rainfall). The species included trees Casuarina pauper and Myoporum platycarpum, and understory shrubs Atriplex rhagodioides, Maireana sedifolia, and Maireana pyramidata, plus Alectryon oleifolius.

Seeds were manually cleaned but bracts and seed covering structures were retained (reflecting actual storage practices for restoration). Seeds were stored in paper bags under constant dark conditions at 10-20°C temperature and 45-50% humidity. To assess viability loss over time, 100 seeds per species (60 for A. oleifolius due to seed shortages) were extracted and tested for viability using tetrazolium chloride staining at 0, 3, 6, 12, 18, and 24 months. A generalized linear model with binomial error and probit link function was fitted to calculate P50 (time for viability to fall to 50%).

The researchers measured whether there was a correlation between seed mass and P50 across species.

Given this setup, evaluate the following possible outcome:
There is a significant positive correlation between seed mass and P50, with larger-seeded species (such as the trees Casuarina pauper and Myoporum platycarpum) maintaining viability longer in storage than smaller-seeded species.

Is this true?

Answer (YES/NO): NO